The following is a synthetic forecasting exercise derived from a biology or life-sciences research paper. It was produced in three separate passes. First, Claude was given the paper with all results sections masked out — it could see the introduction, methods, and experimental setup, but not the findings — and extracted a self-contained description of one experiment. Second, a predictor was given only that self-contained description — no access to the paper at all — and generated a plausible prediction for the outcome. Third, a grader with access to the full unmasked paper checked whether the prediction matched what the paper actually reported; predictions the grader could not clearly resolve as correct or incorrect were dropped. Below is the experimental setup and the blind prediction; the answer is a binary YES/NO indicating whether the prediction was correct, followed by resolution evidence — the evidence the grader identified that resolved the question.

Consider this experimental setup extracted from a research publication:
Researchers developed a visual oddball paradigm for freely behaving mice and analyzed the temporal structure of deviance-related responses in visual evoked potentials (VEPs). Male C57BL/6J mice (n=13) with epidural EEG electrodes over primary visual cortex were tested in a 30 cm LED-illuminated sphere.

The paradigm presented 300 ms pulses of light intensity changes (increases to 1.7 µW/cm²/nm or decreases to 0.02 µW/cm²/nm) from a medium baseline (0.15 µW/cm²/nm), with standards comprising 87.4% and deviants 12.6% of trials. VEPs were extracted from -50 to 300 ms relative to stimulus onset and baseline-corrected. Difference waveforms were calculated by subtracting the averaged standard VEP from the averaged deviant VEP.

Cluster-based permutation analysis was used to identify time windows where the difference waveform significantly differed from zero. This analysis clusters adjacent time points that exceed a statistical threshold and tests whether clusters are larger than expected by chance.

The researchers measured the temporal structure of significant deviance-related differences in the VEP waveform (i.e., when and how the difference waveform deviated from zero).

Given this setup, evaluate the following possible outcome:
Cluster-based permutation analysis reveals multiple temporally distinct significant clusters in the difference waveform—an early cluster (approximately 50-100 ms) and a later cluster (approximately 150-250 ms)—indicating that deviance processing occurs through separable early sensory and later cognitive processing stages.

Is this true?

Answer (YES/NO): NO